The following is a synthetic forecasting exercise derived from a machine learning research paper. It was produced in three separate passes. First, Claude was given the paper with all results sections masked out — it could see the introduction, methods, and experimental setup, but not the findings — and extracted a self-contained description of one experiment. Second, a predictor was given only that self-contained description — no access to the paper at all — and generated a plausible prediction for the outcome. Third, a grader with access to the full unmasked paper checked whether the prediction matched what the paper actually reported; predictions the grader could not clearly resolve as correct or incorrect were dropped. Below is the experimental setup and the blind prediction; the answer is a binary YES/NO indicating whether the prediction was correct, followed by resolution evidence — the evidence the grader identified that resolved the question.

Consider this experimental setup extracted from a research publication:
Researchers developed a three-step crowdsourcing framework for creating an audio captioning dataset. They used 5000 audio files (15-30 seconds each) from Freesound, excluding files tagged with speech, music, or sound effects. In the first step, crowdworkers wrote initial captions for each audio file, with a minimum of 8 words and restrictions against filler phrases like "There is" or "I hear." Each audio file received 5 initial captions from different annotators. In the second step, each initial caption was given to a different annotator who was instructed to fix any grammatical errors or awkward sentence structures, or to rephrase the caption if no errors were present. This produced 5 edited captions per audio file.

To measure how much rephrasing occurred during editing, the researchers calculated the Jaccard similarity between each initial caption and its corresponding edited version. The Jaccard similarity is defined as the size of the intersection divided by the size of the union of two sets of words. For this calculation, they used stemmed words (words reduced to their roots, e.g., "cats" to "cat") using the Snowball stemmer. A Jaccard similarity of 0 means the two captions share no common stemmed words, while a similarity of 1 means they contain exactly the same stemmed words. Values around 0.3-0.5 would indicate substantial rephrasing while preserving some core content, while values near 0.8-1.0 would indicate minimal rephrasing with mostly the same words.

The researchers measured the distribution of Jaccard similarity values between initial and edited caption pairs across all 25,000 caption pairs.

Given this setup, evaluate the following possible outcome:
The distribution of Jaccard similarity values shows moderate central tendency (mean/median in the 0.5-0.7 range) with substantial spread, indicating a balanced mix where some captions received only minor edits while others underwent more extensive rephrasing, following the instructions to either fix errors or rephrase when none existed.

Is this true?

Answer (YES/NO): YES